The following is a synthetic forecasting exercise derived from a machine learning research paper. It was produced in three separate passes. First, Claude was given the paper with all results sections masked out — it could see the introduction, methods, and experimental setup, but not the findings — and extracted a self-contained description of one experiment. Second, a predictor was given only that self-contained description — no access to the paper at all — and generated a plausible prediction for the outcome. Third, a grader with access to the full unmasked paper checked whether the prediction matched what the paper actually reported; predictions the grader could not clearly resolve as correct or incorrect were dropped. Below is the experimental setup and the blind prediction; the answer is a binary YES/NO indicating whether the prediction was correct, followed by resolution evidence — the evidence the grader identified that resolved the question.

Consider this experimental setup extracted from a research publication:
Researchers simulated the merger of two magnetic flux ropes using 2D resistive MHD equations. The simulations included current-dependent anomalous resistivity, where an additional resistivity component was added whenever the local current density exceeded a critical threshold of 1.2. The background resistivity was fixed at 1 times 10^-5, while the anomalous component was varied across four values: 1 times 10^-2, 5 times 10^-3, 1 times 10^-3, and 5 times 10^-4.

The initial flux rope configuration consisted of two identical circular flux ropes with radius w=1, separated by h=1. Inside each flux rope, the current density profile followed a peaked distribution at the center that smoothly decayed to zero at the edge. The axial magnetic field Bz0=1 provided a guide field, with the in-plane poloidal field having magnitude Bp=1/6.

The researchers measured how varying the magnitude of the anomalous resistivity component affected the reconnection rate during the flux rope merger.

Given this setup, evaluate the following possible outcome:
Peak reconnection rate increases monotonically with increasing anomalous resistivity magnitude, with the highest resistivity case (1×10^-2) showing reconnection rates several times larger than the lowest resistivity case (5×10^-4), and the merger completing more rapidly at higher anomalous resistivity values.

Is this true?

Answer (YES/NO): NO